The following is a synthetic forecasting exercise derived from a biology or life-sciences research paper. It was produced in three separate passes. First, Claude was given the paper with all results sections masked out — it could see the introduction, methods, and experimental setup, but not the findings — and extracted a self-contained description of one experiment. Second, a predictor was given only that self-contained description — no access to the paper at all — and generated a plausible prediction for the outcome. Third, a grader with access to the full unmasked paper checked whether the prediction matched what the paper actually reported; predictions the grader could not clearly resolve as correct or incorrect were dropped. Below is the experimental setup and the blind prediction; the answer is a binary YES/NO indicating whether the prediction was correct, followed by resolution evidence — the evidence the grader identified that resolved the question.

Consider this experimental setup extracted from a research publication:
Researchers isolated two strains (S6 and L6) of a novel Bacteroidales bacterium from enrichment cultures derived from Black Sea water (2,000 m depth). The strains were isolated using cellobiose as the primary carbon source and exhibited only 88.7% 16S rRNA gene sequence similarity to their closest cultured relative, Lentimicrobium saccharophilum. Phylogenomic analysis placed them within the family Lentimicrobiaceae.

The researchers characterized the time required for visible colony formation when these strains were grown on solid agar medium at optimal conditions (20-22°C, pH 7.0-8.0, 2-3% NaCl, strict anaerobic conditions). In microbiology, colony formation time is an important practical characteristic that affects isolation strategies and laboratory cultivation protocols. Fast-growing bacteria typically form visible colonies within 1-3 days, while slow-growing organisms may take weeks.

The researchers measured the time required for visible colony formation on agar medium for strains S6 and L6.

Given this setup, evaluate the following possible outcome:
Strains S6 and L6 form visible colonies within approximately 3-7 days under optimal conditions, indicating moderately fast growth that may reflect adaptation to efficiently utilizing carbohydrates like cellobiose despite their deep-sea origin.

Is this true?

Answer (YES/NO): NO